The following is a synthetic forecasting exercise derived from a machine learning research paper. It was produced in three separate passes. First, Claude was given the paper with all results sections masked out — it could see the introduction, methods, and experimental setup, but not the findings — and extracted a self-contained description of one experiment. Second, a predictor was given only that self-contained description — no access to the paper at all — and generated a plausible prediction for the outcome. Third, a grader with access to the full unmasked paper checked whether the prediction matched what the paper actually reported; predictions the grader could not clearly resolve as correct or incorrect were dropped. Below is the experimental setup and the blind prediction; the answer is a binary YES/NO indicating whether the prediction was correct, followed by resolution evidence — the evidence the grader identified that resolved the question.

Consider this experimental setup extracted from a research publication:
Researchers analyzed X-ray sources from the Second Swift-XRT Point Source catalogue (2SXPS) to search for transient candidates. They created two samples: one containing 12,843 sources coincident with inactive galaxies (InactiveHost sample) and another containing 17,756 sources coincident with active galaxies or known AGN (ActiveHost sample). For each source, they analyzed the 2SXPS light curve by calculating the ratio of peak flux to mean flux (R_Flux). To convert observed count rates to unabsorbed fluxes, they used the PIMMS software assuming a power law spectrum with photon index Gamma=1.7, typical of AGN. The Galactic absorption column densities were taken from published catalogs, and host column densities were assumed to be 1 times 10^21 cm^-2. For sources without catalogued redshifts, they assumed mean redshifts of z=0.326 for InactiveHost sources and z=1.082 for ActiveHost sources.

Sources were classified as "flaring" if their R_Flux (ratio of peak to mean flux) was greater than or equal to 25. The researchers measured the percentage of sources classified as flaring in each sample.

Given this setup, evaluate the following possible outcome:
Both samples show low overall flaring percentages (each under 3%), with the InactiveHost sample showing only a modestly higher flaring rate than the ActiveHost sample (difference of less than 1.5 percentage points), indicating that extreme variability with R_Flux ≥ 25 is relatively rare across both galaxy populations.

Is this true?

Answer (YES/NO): YES